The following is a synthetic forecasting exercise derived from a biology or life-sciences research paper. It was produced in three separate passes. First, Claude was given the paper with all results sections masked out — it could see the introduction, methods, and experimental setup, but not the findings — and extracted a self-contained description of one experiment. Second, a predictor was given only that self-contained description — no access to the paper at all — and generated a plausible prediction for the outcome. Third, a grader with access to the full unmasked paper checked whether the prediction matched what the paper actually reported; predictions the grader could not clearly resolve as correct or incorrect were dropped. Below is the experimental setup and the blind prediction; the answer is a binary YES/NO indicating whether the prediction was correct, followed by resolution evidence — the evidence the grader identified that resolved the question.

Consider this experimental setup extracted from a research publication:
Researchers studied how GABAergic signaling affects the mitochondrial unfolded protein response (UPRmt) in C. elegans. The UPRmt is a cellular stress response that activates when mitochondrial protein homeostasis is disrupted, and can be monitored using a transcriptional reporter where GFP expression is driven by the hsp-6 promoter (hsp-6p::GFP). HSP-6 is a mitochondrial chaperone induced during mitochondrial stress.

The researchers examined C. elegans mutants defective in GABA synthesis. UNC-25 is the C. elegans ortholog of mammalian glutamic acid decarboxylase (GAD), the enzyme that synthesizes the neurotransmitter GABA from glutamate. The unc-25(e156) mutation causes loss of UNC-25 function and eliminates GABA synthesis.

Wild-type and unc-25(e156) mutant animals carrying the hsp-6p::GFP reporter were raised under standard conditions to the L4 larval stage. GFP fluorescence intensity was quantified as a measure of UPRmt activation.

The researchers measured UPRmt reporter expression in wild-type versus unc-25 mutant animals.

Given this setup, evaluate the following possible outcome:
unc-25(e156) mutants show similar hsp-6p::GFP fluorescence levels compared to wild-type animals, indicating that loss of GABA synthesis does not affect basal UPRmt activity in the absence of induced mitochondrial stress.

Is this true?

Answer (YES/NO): NO